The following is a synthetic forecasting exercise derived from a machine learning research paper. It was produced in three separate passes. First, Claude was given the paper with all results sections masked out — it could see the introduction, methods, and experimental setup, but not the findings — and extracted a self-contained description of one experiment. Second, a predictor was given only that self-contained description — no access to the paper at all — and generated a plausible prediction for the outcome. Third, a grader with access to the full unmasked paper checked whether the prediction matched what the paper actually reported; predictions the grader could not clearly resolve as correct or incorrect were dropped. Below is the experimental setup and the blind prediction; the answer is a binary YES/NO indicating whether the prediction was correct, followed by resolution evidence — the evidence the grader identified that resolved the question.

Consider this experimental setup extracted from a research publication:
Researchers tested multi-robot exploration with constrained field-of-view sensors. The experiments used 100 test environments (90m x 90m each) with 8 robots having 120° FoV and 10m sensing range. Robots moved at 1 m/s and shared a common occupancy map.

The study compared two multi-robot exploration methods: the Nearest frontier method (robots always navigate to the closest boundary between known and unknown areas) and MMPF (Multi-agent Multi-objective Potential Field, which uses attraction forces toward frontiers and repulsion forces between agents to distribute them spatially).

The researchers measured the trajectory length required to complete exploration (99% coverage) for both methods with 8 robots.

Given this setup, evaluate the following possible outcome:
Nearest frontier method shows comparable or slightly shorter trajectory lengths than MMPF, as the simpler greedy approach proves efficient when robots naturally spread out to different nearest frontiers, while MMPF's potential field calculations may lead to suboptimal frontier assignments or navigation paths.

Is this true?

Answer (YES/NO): NO